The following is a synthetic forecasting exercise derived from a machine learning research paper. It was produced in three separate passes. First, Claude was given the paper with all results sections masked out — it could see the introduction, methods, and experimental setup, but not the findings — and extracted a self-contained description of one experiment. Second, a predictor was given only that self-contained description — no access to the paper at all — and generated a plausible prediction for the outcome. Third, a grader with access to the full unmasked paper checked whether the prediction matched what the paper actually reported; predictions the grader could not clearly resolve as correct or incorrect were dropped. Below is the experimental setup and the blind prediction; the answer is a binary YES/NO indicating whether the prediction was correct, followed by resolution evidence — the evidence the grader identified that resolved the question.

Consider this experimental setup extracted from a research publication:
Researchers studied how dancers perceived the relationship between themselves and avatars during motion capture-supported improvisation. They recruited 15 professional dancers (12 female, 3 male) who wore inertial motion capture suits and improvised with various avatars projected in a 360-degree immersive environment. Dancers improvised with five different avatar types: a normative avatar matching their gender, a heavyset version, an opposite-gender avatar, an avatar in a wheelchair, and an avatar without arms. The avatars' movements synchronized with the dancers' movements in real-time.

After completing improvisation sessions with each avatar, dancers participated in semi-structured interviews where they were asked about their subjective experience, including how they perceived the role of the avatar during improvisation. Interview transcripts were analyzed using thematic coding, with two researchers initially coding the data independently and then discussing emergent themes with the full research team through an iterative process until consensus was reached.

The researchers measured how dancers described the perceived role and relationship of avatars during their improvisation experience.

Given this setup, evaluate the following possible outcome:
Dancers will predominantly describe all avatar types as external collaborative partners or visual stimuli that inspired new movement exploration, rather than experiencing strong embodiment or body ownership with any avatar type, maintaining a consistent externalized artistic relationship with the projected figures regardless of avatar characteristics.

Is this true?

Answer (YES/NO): NO